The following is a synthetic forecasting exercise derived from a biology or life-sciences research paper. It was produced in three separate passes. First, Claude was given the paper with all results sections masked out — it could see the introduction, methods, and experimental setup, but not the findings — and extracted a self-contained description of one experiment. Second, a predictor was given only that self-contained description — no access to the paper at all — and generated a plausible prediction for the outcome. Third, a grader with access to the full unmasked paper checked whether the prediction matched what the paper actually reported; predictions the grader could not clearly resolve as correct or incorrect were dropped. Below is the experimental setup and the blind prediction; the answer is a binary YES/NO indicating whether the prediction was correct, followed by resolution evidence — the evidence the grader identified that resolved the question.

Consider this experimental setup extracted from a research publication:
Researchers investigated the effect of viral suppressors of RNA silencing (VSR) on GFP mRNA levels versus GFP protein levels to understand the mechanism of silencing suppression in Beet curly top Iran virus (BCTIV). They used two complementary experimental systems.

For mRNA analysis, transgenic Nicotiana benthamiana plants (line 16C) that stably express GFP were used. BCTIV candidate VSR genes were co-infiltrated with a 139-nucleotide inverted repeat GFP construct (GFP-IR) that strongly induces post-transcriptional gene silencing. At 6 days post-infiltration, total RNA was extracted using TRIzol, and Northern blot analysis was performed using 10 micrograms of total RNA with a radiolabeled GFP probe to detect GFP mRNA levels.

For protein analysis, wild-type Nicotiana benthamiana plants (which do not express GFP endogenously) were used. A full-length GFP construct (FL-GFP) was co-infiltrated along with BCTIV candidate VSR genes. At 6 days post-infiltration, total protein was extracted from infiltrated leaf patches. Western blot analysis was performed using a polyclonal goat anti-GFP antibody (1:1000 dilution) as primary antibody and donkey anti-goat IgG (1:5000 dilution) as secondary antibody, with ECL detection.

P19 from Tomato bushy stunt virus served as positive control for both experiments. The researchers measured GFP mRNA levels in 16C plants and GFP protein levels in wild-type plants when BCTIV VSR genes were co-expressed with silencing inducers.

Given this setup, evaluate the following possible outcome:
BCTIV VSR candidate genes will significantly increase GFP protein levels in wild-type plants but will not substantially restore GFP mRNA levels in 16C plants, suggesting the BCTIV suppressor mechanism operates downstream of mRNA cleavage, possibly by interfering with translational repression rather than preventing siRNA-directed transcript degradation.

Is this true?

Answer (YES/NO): NO